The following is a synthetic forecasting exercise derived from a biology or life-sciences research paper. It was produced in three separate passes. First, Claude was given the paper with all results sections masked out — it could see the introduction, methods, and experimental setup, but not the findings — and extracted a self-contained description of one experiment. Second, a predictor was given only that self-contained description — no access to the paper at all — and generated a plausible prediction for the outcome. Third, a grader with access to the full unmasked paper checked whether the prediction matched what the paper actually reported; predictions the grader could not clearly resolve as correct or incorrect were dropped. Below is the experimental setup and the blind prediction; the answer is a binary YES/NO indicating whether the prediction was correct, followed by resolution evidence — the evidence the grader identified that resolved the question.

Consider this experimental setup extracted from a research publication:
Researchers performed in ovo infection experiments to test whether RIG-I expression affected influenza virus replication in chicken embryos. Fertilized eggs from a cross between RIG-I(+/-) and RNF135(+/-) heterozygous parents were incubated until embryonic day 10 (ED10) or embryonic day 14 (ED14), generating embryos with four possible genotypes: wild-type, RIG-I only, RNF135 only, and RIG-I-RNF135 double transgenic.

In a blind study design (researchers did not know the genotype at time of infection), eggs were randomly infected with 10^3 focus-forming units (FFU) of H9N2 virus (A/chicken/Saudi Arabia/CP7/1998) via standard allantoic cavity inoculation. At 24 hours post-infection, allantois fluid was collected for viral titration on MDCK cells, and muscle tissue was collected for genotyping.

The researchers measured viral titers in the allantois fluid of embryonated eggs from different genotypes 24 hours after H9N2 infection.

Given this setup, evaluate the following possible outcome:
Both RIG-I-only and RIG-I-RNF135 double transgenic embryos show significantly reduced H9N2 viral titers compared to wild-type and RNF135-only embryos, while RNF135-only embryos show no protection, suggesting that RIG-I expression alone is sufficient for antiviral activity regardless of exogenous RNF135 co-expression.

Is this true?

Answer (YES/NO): NO